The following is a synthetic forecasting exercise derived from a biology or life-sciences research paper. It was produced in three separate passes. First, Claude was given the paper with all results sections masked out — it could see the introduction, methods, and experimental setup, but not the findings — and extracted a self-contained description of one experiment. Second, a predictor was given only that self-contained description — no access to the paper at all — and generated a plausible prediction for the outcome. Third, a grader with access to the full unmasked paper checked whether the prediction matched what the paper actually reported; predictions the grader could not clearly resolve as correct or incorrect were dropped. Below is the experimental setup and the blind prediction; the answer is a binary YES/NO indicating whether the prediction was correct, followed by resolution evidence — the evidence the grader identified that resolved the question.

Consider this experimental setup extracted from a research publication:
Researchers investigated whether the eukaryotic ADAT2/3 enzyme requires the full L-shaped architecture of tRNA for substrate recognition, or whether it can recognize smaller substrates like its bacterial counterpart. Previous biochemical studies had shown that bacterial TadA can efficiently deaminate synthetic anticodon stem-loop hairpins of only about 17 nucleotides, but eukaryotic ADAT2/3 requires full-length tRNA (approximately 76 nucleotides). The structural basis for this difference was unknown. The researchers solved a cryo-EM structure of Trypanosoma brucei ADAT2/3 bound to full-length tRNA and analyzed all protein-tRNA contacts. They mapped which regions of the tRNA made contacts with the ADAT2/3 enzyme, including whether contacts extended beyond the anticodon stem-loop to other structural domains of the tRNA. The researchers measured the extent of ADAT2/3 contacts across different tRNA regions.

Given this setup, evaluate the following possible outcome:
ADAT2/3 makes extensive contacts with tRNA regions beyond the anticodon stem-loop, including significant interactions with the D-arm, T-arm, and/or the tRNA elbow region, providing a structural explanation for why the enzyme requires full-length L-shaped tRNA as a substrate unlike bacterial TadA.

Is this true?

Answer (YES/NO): YES